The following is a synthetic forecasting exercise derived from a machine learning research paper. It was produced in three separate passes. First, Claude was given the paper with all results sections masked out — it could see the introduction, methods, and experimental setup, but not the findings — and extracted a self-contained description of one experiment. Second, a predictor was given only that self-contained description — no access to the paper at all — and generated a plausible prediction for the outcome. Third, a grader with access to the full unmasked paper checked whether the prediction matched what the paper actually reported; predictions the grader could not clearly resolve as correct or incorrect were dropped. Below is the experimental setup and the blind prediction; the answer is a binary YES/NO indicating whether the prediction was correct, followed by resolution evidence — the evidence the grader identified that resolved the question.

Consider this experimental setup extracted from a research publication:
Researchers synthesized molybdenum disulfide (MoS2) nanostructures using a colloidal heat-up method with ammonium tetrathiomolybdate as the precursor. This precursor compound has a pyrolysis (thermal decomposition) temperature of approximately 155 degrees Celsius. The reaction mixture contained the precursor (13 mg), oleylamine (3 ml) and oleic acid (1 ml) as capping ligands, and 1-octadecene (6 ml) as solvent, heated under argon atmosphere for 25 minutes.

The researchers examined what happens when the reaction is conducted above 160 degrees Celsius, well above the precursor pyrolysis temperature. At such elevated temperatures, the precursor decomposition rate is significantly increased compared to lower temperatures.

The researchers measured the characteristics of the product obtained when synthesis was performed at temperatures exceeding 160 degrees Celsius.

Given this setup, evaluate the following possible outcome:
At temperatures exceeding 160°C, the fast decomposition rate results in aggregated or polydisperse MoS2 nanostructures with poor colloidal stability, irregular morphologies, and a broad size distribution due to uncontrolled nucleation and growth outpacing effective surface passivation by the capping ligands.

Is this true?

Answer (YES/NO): NO